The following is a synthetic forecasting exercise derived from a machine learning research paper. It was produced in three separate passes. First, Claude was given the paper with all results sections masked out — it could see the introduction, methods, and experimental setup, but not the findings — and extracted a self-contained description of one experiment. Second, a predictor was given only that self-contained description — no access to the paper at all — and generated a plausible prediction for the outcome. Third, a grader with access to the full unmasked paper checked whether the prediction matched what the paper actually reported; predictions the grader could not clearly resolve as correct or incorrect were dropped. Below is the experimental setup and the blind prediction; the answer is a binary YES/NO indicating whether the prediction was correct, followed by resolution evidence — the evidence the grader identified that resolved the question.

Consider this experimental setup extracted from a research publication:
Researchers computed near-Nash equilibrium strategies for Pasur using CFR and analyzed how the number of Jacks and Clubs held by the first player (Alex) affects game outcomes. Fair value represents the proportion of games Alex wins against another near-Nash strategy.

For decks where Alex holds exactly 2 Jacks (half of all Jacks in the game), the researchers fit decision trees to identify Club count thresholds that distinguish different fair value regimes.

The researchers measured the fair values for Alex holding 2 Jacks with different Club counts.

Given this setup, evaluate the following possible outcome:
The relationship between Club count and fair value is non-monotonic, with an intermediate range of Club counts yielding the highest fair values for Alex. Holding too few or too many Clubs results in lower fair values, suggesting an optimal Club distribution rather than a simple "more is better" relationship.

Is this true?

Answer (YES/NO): NO